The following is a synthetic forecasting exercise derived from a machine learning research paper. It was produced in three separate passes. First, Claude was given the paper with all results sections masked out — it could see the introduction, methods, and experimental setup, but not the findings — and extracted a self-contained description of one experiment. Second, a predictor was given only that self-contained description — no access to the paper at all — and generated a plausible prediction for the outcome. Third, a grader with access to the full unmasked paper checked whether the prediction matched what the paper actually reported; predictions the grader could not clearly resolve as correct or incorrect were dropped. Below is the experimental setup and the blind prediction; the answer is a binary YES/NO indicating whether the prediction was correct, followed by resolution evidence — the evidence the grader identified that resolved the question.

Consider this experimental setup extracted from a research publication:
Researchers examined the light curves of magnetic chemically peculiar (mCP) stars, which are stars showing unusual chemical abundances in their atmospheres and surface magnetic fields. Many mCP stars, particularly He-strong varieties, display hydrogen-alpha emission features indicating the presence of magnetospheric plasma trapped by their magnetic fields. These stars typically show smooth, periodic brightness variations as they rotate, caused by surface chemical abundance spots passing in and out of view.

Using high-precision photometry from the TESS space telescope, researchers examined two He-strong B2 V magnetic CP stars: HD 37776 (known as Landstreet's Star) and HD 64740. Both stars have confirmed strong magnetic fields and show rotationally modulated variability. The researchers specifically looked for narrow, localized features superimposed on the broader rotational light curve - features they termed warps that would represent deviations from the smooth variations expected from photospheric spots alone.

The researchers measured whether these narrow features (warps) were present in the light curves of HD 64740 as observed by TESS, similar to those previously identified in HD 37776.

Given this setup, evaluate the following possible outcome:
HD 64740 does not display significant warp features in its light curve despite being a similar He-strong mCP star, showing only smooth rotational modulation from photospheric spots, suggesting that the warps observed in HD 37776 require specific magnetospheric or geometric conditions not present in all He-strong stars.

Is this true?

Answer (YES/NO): NO